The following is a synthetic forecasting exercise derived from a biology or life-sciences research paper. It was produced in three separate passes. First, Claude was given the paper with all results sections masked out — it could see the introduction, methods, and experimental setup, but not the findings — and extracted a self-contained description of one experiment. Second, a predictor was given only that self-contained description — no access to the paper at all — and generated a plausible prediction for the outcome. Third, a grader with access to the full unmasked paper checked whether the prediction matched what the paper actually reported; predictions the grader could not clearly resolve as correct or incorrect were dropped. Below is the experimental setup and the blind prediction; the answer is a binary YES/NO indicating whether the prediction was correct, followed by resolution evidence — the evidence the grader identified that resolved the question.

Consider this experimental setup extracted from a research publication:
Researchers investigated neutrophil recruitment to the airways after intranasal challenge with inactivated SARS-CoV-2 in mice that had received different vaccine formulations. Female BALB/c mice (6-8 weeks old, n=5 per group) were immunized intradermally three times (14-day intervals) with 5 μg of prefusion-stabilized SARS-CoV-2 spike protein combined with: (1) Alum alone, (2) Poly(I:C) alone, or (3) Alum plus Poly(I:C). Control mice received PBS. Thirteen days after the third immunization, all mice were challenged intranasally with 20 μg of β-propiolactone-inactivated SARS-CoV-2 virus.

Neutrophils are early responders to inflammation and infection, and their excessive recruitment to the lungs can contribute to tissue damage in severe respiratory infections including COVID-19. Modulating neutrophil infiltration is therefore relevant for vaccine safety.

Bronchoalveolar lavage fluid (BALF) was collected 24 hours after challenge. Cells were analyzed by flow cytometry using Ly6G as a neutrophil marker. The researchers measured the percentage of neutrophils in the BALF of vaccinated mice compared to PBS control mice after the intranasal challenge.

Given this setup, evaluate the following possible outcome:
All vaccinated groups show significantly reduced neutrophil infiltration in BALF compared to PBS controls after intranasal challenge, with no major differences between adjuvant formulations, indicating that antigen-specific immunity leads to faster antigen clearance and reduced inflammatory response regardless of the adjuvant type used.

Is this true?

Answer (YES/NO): NO